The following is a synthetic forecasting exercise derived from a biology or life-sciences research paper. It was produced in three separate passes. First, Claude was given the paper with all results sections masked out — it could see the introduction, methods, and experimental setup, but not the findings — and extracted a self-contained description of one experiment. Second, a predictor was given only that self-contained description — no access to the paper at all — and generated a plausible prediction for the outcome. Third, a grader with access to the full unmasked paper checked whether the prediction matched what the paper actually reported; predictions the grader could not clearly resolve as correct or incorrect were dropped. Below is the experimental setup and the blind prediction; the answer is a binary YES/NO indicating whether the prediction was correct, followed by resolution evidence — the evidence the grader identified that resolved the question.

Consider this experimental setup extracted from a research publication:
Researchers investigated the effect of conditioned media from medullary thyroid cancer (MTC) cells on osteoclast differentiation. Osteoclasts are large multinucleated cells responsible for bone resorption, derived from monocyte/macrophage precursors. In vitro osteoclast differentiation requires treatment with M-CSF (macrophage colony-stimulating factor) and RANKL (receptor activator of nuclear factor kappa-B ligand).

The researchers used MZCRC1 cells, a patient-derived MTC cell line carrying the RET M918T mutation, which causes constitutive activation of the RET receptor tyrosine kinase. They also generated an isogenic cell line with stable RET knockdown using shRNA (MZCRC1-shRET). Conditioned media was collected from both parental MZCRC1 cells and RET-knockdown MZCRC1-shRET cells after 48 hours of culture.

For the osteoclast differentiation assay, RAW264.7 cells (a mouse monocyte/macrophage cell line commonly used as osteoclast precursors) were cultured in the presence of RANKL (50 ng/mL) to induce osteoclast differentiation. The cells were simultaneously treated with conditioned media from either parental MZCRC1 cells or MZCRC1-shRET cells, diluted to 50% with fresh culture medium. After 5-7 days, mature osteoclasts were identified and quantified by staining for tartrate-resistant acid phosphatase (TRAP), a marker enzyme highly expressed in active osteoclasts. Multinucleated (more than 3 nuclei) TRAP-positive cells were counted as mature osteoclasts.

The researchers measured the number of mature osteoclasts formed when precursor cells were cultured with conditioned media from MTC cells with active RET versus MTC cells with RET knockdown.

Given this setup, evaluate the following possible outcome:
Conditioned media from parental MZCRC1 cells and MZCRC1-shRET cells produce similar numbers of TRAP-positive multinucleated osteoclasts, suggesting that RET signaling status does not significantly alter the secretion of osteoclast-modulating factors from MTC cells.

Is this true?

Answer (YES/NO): NO